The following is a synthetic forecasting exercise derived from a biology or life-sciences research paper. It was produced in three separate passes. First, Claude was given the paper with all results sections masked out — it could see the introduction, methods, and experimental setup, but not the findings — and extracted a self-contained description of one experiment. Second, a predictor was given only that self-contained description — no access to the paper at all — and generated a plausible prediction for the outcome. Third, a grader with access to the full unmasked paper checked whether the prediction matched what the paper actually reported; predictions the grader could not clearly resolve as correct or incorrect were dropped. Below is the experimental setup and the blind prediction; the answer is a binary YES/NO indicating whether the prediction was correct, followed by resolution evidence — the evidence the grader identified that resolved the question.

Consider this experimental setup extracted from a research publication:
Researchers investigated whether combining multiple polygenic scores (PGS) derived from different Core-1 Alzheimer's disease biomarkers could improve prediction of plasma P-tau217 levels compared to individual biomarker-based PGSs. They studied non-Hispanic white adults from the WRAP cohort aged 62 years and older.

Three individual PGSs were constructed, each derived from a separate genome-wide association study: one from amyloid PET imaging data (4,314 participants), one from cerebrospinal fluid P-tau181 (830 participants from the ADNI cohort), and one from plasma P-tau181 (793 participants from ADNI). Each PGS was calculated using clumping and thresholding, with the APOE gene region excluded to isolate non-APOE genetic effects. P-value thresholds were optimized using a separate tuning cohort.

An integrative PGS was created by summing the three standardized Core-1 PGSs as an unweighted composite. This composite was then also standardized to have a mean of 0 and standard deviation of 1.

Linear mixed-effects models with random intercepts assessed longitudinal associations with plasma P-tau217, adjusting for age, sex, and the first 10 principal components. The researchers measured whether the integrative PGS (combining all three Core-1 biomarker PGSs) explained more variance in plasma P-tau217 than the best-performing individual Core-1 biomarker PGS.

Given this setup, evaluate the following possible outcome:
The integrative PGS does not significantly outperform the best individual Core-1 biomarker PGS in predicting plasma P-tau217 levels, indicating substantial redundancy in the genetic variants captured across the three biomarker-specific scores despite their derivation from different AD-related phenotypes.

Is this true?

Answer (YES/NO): NO